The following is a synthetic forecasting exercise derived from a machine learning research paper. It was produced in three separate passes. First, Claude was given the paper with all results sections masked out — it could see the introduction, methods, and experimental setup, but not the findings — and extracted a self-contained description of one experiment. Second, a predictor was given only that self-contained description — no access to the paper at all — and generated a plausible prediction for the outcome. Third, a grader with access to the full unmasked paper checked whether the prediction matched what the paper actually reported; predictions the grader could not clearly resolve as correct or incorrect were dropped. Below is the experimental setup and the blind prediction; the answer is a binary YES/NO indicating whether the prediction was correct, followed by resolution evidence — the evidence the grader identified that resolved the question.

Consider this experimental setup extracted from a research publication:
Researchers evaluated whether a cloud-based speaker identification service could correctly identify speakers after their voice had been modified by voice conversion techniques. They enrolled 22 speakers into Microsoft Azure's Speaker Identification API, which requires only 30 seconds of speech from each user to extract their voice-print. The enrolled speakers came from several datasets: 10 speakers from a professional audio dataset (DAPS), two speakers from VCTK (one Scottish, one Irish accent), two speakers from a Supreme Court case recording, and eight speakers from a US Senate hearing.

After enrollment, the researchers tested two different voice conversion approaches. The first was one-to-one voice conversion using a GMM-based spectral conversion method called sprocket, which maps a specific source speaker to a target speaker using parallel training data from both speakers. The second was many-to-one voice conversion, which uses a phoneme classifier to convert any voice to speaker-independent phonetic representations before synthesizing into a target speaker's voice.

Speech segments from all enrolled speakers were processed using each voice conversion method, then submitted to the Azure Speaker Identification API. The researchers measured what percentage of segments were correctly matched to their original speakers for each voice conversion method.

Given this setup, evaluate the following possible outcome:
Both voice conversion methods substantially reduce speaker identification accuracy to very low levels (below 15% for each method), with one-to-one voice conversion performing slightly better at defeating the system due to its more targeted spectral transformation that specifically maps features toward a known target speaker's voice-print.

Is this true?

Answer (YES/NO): NO